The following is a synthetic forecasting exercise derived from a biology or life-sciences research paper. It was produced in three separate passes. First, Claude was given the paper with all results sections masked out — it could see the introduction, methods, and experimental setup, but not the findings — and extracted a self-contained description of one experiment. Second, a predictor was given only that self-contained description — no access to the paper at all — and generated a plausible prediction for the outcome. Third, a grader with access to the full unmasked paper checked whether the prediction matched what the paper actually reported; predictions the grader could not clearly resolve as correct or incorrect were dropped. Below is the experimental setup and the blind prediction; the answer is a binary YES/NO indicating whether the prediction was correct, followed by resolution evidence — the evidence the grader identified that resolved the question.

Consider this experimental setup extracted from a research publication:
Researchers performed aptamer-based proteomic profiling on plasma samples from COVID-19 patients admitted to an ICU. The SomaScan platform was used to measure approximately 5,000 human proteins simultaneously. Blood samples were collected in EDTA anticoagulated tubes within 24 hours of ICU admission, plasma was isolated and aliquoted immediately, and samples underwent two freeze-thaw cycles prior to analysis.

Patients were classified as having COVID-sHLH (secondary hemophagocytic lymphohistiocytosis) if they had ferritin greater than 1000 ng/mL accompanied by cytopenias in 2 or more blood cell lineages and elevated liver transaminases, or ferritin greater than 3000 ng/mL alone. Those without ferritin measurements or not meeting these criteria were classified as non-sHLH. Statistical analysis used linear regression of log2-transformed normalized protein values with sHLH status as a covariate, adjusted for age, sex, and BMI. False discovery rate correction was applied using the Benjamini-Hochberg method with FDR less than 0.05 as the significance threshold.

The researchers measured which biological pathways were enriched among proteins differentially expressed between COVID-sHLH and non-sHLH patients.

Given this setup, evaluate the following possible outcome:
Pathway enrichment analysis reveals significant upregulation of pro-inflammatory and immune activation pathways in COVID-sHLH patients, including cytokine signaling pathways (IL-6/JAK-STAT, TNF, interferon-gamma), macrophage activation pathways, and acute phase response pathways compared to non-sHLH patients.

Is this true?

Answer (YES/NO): NO